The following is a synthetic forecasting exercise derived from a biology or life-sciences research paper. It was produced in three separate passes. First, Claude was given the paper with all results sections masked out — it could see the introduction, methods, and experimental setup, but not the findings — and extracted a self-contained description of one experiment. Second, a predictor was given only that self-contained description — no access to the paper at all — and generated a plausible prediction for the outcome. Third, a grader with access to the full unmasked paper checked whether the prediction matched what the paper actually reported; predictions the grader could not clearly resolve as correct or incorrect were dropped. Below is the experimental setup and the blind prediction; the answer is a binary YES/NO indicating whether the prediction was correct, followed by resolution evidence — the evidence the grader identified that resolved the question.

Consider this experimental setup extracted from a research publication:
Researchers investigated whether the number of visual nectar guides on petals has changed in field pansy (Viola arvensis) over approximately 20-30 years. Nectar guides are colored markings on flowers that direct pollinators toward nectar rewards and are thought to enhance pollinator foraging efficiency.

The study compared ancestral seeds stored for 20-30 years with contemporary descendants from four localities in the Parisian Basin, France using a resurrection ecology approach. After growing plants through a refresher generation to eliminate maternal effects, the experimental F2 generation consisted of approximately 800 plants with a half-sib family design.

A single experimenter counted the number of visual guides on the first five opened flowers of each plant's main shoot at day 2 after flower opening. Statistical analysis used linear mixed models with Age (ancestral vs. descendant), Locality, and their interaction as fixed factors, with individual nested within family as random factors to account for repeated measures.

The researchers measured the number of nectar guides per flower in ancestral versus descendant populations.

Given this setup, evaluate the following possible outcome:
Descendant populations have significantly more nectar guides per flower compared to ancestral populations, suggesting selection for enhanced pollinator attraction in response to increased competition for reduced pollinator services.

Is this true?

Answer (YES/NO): NO